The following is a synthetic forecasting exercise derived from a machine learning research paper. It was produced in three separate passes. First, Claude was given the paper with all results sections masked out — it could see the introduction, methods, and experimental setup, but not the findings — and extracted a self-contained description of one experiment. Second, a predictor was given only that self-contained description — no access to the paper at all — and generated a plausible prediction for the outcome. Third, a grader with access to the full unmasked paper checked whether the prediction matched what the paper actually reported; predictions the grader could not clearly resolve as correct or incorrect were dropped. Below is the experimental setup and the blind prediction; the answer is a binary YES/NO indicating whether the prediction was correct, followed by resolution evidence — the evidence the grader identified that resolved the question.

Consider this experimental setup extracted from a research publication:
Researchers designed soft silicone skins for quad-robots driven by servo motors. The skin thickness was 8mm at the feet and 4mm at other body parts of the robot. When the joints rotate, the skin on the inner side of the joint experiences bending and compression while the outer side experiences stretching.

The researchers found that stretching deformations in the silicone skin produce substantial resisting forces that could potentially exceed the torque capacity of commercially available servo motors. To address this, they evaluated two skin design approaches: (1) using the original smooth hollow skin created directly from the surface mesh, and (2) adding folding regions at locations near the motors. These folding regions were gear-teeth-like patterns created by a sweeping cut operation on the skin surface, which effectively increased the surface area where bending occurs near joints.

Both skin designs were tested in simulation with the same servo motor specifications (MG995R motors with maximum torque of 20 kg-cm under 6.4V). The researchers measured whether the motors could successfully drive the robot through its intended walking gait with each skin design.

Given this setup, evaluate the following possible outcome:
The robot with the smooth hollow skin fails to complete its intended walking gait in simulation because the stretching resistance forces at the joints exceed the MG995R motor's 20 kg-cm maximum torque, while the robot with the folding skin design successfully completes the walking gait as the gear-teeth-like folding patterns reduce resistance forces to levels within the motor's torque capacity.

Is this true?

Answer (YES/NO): YES